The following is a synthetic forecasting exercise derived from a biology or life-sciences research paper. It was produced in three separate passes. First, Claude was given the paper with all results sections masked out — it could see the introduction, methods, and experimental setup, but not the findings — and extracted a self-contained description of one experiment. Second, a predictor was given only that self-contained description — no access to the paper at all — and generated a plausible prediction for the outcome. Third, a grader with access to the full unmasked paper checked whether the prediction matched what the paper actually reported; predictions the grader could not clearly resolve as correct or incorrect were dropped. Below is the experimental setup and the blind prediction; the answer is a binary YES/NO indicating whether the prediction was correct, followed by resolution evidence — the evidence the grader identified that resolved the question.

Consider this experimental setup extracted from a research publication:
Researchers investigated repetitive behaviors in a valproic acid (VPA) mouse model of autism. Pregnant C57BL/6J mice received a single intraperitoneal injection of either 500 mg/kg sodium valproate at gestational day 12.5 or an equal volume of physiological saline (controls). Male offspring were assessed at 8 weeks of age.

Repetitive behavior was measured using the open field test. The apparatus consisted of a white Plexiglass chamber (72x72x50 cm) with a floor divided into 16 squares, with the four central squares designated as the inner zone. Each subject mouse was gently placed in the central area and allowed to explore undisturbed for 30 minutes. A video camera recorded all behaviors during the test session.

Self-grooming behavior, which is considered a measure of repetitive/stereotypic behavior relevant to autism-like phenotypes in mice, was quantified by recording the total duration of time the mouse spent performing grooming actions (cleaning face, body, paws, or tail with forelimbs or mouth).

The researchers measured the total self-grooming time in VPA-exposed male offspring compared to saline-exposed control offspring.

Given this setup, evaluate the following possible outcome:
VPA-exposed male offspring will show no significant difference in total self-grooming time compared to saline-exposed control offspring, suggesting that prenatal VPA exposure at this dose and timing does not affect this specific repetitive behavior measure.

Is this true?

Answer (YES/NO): NO